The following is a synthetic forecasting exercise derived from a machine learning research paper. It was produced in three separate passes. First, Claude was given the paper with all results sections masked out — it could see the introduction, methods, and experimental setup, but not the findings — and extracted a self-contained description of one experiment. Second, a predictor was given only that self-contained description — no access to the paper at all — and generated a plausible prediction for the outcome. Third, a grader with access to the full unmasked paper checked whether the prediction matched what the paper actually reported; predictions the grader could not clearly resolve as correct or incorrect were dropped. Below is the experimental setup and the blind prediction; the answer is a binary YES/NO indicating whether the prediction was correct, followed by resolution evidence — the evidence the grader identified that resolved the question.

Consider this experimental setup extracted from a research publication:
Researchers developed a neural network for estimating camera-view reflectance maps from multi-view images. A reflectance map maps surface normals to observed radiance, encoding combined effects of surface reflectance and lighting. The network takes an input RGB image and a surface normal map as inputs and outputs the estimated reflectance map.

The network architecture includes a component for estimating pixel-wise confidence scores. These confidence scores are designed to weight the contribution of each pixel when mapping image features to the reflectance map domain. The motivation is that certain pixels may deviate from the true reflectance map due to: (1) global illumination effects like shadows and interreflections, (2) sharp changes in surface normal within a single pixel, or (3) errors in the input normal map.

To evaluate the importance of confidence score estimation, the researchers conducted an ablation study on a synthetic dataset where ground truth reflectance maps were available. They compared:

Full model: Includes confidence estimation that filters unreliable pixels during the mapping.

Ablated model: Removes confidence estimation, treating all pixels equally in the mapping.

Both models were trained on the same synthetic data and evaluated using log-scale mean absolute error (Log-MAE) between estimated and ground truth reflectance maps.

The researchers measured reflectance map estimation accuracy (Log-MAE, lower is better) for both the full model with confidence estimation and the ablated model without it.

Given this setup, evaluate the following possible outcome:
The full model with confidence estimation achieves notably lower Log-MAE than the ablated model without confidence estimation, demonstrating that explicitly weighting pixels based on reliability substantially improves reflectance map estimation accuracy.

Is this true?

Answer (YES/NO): NO